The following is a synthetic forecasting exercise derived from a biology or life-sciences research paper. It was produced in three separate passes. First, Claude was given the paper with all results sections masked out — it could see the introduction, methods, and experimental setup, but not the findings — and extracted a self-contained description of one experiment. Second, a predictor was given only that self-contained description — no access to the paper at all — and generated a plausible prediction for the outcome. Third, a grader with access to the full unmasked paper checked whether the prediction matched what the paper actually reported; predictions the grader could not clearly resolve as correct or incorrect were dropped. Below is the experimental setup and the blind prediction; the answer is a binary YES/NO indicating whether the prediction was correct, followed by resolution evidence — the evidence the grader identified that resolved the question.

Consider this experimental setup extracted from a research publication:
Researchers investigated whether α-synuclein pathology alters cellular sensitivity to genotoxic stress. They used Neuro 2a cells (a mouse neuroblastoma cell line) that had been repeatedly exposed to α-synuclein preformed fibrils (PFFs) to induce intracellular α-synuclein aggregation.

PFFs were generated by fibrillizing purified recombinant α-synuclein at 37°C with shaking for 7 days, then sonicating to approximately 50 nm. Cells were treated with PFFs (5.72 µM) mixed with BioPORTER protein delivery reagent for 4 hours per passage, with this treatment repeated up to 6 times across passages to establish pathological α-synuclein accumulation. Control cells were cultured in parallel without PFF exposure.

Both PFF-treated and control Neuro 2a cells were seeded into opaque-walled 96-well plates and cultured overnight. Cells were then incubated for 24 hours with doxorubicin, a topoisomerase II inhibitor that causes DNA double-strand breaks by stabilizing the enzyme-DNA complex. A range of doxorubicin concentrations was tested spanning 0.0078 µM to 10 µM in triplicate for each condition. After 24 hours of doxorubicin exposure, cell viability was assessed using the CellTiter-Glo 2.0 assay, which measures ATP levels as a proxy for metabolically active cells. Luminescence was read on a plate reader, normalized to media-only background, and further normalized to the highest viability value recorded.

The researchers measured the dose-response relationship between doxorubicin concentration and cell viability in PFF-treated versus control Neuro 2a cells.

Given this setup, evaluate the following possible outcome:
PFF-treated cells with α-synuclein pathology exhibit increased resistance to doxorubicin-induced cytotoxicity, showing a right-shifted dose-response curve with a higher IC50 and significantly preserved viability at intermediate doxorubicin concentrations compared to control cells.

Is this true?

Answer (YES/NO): NO